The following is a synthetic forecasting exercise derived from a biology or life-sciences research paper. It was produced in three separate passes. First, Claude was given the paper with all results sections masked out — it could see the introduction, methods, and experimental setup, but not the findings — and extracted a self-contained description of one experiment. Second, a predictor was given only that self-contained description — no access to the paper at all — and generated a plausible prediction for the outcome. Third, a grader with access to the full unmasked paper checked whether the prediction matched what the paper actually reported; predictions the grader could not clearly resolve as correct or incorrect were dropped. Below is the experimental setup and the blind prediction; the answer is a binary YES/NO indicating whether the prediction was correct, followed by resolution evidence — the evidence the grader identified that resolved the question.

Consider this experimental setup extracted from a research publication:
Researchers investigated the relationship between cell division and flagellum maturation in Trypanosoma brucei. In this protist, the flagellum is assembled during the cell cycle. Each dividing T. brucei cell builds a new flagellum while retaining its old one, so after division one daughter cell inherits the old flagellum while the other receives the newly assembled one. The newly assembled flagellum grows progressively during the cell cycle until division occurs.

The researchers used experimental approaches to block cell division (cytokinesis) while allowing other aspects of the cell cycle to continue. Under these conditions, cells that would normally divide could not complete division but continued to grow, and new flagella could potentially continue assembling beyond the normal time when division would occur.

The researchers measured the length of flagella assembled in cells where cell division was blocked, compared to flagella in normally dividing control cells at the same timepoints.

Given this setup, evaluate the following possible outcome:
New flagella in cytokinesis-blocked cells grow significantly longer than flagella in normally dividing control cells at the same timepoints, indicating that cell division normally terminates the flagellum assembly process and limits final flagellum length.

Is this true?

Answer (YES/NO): NO